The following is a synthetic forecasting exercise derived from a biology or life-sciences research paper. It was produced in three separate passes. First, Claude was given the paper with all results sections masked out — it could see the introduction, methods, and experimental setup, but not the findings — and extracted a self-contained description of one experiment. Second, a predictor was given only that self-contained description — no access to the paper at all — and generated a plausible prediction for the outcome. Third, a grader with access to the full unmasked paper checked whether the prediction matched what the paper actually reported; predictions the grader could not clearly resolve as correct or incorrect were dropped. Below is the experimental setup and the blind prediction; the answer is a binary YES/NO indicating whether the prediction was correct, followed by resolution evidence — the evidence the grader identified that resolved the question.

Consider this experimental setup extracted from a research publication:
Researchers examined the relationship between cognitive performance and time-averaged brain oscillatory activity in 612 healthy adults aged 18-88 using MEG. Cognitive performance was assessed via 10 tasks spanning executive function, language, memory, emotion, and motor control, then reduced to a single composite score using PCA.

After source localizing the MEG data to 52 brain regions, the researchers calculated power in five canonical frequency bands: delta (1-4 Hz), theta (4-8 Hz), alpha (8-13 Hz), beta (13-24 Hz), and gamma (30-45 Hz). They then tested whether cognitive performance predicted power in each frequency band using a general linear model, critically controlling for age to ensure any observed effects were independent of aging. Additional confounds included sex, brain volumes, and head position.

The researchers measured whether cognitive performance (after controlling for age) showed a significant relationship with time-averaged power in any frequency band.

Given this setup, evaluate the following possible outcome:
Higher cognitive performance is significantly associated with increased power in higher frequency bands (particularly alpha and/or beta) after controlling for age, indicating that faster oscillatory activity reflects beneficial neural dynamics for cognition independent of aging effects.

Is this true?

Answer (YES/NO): NO